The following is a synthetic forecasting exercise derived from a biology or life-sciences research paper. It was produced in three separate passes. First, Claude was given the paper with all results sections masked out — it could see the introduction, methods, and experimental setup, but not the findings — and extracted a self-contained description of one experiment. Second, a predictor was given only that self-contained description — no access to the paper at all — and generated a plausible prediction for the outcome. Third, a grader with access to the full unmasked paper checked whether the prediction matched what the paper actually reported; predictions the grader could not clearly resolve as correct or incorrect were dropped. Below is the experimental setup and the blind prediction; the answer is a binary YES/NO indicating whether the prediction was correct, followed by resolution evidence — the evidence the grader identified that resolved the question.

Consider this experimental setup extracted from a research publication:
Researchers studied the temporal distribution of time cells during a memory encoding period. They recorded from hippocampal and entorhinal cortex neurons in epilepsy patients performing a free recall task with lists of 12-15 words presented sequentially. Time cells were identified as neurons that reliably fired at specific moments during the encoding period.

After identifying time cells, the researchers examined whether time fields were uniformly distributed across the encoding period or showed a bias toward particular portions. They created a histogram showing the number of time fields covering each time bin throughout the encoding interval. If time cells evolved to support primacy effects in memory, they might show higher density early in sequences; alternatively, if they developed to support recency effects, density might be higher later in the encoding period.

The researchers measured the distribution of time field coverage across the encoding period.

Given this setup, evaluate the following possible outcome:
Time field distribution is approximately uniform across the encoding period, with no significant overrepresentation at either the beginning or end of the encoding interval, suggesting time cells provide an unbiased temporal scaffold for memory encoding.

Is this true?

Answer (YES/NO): NO